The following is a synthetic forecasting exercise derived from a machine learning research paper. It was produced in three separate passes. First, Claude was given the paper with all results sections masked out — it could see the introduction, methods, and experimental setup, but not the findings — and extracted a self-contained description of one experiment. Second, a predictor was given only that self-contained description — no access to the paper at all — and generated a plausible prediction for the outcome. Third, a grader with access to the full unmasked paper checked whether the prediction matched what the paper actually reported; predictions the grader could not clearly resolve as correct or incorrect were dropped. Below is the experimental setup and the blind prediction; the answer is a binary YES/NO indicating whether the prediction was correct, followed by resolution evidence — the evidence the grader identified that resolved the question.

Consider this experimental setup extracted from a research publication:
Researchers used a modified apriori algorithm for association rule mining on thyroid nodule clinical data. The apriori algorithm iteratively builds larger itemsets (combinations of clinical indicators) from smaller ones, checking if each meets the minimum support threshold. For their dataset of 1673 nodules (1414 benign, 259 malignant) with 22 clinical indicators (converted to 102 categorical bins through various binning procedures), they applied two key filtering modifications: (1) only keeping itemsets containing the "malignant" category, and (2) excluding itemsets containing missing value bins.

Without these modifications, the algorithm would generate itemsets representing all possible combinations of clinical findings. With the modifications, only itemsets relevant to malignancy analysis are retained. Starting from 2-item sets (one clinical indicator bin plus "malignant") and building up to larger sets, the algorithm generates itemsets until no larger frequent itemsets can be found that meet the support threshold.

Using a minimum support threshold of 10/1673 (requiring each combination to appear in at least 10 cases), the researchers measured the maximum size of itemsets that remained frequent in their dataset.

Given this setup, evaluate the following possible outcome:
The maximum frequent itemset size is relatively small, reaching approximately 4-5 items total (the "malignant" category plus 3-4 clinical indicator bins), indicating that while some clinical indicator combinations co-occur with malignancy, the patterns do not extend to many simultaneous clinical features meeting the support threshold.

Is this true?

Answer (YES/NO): NO